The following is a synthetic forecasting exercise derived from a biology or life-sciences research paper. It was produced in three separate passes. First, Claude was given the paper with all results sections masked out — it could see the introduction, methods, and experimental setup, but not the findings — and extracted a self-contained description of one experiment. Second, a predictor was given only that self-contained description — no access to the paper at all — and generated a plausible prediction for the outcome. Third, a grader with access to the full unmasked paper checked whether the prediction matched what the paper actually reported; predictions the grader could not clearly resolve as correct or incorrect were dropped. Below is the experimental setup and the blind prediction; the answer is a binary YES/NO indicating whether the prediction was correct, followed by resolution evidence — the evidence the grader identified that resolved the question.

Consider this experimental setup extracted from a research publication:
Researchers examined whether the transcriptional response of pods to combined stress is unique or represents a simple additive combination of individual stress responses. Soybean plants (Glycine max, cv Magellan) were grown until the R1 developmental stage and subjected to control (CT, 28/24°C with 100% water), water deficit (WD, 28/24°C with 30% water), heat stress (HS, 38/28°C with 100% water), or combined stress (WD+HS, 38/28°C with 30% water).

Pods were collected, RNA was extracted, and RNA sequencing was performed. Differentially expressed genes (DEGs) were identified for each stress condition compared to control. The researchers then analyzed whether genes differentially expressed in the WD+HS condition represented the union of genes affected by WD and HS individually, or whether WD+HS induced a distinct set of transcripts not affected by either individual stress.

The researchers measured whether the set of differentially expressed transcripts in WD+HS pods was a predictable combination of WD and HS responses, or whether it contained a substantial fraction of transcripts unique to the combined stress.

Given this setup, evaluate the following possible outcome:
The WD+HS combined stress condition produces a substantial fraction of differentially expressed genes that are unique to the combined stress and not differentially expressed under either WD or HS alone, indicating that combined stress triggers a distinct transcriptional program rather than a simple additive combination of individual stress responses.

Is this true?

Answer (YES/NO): YES